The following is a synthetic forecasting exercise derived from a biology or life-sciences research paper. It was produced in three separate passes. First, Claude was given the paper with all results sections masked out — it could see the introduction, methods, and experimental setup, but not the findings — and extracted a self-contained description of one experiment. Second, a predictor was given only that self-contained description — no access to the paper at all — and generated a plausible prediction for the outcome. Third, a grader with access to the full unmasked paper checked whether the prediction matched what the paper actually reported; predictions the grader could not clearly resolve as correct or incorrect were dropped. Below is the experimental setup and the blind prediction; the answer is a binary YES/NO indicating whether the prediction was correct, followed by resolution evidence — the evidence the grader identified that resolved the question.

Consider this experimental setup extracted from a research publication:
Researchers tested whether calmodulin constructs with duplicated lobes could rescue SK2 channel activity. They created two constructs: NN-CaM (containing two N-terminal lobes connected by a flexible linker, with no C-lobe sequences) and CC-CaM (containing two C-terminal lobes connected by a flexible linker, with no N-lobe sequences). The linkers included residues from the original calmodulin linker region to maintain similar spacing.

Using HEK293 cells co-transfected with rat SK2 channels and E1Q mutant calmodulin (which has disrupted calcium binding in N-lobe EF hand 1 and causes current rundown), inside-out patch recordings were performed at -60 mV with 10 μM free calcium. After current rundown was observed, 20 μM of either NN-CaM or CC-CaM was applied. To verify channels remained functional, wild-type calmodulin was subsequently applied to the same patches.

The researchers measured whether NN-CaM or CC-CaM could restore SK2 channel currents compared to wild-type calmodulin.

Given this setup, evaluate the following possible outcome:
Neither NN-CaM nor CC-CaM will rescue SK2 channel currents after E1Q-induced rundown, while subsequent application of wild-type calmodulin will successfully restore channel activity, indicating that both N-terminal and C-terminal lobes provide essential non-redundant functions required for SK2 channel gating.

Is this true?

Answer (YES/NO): YES